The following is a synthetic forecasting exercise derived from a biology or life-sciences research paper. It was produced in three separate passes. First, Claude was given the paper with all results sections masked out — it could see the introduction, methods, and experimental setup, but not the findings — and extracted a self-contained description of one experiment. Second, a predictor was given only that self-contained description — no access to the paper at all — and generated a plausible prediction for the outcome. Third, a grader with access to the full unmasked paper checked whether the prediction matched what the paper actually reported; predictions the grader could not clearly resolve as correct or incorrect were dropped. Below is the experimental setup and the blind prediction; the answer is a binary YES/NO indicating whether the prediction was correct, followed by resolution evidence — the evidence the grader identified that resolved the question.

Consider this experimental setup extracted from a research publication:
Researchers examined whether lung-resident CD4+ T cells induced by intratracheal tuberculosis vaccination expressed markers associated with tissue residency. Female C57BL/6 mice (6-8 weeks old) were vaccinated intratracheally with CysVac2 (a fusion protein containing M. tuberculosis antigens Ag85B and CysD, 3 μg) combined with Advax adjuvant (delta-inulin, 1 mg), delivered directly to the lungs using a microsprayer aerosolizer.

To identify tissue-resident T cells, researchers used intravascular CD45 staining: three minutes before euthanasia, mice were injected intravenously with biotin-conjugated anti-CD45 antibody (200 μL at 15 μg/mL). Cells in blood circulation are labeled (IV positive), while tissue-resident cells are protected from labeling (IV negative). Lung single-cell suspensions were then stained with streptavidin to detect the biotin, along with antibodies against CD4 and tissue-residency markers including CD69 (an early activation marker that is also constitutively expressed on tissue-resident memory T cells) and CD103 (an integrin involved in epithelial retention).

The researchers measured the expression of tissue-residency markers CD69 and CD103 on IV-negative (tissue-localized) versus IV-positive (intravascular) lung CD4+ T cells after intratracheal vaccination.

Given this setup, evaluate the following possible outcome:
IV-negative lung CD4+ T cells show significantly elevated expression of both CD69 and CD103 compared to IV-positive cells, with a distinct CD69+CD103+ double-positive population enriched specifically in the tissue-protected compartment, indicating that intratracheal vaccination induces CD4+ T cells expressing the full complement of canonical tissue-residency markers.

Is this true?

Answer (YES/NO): NO